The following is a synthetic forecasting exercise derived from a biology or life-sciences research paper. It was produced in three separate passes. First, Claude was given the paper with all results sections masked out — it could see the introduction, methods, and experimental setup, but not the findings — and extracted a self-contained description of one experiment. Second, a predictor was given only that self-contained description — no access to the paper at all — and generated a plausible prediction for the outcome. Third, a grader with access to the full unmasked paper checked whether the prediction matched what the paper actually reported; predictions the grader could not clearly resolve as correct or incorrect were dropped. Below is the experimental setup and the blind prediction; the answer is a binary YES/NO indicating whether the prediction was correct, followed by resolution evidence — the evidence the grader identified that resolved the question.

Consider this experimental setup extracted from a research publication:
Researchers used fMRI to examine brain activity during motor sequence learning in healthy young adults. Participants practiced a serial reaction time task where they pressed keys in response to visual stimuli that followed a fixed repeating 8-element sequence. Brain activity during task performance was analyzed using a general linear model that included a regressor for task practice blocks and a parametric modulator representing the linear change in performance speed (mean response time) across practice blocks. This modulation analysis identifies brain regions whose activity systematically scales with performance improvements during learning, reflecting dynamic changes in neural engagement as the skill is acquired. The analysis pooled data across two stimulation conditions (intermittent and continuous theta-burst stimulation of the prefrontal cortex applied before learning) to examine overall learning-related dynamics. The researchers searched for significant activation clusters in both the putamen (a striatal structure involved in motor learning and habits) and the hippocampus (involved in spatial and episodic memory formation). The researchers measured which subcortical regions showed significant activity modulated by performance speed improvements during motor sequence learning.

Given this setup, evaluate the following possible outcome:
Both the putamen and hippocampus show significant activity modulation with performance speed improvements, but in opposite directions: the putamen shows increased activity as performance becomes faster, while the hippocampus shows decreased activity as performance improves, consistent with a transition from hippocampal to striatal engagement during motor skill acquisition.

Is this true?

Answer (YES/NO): NO